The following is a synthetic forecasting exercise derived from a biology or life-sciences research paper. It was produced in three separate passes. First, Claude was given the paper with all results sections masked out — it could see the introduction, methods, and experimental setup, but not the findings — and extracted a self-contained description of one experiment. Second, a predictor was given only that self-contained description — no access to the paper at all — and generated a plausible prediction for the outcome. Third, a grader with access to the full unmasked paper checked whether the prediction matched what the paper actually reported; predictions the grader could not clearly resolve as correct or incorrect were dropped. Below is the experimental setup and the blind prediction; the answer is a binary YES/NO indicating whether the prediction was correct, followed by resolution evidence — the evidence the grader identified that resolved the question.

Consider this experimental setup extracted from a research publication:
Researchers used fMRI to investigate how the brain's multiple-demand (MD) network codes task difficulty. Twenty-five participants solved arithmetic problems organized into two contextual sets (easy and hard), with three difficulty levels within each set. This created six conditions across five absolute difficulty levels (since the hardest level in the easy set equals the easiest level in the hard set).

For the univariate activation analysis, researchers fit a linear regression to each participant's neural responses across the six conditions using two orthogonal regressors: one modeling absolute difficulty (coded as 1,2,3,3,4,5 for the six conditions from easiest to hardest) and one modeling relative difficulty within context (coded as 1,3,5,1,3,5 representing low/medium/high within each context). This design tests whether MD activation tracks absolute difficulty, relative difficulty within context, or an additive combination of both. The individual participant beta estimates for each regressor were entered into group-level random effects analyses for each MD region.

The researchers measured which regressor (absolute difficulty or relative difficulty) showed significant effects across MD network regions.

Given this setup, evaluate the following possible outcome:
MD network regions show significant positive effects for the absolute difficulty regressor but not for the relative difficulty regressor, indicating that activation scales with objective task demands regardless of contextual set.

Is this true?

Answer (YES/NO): YES